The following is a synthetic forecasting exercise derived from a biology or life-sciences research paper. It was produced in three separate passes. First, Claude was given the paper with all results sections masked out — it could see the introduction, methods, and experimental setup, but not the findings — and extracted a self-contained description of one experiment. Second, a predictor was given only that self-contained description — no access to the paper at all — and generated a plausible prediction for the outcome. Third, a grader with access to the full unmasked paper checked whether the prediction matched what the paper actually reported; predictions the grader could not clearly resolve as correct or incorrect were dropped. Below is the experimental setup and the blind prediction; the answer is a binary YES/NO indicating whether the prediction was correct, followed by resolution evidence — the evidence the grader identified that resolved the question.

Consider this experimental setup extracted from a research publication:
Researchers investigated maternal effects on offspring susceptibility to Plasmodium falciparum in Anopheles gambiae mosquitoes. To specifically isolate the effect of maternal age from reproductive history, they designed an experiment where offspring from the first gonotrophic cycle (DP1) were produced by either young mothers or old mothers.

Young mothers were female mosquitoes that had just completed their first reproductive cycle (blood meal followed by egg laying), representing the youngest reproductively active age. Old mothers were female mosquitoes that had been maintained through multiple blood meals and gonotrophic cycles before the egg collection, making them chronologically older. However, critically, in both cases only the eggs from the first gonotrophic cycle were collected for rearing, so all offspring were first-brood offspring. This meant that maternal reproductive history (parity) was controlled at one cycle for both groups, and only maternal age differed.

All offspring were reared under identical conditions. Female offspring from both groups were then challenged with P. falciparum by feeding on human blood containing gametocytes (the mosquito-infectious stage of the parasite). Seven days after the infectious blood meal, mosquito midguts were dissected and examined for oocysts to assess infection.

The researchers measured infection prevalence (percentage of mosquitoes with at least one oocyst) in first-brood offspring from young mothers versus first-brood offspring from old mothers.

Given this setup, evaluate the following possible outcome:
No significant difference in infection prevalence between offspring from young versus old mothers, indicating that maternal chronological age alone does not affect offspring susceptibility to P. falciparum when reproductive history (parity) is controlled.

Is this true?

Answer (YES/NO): NO